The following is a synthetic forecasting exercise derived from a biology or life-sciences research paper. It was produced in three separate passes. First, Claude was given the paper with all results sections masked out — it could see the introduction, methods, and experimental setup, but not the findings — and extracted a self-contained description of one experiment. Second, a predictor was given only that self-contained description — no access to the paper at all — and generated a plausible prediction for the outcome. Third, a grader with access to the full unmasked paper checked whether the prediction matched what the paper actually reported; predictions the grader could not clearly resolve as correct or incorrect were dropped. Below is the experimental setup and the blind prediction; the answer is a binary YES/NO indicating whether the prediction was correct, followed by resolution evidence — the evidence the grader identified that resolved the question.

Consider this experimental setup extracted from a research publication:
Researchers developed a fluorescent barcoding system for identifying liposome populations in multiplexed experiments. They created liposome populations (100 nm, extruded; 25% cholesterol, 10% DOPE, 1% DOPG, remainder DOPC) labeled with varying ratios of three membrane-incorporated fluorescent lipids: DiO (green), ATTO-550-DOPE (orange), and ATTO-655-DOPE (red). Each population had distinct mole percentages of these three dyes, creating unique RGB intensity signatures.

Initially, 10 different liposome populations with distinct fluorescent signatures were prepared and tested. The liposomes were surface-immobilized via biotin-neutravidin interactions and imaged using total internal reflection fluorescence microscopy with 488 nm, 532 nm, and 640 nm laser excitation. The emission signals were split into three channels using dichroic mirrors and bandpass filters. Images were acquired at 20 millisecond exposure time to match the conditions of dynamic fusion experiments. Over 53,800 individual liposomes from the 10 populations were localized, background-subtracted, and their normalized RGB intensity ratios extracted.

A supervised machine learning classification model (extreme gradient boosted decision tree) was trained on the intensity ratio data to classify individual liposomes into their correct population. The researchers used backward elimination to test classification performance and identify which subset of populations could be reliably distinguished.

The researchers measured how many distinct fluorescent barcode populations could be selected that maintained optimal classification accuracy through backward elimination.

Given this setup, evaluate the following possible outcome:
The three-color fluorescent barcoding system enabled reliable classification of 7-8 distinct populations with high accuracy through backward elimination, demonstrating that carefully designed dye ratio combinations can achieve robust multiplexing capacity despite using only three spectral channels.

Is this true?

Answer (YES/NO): NO